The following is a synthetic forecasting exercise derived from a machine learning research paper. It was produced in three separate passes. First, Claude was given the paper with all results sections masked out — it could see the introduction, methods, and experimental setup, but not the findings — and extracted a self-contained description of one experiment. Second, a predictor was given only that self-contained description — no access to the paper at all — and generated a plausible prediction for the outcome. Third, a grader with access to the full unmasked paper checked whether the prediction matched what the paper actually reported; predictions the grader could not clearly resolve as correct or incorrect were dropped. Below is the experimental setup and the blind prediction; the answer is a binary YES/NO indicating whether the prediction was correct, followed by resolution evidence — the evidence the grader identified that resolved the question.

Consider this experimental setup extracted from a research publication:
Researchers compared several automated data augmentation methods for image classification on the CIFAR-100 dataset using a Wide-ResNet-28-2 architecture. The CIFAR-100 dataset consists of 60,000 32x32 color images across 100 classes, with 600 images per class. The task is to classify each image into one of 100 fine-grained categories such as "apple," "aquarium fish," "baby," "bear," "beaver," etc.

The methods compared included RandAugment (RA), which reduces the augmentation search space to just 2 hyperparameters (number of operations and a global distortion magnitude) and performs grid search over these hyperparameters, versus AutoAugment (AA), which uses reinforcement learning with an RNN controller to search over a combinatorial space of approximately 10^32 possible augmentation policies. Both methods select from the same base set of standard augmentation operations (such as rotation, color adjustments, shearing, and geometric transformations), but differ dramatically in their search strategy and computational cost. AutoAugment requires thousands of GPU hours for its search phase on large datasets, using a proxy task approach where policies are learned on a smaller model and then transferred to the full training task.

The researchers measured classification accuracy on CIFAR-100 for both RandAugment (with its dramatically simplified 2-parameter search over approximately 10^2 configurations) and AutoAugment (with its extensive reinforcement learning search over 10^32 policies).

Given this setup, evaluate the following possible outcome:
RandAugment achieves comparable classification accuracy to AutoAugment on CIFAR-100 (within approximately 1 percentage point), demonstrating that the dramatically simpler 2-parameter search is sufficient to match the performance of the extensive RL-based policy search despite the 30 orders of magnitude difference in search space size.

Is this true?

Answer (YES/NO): YES